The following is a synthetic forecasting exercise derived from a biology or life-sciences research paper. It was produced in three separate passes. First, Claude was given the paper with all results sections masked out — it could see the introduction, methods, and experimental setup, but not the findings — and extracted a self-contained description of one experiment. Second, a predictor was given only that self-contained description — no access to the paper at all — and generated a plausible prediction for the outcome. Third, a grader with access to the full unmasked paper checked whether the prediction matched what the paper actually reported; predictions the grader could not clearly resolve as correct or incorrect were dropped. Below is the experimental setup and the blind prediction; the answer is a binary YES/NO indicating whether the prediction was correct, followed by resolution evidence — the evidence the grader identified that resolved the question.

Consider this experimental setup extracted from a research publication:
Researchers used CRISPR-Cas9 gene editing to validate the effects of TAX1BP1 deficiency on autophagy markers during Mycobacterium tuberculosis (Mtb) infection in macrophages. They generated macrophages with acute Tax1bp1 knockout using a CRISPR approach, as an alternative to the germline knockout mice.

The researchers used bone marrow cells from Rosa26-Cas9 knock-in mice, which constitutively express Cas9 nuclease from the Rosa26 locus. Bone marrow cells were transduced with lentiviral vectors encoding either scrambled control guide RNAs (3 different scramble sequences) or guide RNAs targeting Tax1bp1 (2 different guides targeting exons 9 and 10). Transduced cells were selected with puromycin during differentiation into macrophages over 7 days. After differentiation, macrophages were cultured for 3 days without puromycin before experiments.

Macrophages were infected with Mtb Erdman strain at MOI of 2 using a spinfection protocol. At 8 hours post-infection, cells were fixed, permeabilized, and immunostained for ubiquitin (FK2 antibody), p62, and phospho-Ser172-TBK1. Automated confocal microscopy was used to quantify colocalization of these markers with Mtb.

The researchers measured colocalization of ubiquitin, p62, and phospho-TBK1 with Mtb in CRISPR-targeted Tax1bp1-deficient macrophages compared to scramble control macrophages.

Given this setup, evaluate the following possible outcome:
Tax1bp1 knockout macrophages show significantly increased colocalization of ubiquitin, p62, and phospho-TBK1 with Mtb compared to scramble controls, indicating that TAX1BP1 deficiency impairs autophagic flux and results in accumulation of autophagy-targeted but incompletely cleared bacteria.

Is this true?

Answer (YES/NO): YES